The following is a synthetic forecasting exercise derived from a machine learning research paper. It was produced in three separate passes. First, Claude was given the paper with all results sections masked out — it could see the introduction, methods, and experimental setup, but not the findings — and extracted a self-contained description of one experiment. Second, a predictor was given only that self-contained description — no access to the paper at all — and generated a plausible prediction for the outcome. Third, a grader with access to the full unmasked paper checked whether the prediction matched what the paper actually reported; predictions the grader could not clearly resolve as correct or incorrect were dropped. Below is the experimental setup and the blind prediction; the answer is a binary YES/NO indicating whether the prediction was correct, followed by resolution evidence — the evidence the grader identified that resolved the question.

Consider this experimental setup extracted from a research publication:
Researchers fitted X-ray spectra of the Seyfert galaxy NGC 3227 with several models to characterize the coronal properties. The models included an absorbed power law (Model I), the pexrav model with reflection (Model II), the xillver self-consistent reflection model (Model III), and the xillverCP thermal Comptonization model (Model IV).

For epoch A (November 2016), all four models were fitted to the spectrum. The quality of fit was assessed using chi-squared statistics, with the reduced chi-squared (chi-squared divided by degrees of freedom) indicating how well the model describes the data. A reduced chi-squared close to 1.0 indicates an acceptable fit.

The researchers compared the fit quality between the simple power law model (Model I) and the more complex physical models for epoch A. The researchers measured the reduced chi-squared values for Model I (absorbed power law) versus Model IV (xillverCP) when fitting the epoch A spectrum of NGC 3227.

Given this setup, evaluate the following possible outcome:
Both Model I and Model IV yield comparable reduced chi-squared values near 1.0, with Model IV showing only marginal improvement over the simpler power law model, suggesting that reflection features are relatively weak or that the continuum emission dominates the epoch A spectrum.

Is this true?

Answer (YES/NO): NO